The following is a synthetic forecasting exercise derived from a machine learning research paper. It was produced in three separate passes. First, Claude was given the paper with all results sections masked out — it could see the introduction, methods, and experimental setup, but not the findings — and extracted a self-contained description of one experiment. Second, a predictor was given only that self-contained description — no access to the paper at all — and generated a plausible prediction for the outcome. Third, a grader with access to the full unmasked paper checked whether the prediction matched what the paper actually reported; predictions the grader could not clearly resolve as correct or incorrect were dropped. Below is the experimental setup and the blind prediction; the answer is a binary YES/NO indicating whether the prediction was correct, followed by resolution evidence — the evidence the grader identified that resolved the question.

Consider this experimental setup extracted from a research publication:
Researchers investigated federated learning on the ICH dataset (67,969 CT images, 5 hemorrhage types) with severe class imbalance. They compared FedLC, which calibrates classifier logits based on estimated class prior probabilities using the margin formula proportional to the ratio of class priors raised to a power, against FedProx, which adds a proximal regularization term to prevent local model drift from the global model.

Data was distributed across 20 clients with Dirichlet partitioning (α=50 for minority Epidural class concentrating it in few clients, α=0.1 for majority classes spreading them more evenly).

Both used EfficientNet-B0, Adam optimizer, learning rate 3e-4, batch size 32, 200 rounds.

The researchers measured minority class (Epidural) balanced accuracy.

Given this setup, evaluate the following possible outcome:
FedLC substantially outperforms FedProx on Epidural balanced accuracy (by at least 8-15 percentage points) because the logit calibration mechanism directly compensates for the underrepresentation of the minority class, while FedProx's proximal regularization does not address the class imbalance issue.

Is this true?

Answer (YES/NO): NO